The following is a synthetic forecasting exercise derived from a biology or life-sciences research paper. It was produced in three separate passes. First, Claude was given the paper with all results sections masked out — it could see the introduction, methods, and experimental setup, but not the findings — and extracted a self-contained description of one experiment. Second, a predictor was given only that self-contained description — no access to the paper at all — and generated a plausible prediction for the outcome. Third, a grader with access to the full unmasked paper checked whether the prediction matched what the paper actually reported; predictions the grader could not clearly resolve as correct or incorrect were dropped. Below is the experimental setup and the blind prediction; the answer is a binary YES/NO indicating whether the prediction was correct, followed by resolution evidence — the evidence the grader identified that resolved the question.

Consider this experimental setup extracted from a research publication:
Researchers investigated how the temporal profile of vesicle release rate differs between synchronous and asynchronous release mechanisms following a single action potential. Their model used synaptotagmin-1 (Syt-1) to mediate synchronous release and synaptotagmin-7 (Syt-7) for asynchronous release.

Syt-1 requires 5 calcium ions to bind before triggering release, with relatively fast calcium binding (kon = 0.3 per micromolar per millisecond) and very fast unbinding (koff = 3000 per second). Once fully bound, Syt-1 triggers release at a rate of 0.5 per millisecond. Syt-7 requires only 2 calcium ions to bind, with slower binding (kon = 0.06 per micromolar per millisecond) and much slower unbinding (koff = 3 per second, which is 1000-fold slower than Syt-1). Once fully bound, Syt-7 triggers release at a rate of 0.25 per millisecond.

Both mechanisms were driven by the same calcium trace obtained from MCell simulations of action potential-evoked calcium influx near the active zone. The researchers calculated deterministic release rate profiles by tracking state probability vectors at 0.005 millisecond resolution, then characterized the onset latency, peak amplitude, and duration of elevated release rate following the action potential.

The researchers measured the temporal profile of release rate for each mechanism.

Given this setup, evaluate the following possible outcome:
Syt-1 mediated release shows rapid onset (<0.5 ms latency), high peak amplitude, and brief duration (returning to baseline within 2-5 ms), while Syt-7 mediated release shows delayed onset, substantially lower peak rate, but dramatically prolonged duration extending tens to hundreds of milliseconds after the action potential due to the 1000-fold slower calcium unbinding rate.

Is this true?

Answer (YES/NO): NO